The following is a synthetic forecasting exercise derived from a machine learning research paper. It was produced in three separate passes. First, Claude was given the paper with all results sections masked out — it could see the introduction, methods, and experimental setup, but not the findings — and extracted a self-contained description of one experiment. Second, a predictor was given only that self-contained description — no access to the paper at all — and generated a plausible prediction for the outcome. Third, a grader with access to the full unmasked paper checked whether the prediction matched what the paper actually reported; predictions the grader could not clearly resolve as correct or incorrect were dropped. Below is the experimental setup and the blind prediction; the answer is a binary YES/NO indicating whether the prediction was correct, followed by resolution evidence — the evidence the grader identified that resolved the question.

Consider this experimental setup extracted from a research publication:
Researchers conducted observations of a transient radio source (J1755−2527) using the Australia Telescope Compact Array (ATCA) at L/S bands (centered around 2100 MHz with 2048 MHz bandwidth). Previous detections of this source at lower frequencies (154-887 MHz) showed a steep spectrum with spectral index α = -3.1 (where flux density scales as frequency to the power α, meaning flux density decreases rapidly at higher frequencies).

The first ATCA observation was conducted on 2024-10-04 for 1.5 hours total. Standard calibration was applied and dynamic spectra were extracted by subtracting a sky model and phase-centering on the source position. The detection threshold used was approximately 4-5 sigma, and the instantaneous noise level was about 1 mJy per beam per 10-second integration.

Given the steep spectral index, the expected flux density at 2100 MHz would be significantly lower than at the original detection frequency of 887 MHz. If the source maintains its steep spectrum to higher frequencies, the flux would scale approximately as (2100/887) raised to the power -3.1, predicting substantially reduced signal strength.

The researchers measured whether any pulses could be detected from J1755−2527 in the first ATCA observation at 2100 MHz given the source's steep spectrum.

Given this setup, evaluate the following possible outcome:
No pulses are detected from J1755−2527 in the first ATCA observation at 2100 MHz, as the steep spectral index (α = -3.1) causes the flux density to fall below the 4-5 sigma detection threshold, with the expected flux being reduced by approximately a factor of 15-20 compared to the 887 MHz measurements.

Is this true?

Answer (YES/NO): NO